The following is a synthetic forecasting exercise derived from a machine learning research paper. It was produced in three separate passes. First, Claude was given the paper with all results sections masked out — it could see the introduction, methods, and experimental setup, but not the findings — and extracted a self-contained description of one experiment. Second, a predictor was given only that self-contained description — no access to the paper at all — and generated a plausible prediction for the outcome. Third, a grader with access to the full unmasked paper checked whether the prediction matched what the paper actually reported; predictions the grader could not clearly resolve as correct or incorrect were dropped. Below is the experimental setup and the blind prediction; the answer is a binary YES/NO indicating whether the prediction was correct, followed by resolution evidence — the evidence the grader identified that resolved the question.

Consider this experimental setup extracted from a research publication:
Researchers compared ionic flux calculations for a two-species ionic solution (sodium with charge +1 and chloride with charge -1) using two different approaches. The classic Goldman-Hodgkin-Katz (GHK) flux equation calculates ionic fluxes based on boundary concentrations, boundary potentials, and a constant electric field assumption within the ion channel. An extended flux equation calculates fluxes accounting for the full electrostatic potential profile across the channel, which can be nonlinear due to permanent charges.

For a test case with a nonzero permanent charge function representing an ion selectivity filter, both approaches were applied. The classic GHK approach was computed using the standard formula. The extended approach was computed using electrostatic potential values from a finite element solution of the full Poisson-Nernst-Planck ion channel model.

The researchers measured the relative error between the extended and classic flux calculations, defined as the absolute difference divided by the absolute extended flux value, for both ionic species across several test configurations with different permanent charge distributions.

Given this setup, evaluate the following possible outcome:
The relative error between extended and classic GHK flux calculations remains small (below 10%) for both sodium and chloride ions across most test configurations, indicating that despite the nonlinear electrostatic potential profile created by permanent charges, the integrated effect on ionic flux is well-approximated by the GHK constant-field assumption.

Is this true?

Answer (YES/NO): NO